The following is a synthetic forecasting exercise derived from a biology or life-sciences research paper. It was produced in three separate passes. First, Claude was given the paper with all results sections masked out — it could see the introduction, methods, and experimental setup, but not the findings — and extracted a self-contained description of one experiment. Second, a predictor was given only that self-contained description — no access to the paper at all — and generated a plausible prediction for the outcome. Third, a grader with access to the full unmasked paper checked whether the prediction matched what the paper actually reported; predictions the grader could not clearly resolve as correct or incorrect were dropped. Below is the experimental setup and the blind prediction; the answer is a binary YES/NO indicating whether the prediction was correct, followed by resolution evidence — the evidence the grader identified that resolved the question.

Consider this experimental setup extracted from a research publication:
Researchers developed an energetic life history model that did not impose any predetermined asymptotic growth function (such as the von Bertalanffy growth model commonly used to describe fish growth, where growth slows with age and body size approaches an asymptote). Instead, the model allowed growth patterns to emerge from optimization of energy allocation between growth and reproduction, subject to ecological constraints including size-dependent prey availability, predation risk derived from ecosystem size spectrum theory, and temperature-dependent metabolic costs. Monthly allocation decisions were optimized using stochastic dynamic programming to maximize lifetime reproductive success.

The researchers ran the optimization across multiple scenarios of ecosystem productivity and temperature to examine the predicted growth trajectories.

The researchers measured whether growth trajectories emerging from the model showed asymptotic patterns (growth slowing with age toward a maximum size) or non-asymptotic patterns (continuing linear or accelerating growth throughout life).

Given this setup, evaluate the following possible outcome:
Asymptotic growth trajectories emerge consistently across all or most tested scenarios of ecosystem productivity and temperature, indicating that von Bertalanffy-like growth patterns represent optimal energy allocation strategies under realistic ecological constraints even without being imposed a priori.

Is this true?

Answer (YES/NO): YES